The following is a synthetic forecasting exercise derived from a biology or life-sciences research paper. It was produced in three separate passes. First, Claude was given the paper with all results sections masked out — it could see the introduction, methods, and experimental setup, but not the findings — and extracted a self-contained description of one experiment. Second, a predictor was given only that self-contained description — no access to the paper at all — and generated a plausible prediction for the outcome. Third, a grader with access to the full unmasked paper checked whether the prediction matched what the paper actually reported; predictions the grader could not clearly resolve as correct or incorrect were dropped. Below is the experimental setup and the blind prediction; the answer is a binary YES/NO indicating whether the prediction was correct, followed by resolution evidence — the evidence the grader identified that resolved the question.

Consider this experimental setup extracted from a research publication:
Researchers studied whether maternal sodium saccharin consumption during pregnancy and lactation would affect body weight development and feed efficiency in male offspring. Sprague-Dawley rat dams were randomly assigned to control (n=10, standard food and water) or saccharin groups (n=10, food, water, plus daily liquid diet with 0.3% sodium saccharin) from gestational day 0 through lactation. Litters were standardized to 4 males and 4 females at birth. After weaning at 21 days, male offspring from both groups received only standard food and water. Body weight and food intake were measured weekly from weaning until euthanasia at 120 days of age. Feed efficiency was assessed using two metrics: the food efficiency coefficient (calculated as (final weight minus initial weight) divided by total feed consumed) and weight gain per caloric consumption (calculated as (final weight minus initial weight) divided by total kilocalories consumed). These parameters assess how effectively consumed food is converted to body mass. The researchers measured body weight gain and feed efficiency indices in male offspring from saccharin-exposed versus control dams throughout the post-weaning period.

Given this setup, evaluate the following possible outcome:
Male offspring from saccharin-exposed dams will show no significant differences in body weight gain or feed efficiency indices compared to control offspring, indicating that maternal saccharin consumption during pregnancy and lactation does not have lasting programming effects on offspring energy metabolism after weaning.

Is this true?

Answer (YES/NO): YES